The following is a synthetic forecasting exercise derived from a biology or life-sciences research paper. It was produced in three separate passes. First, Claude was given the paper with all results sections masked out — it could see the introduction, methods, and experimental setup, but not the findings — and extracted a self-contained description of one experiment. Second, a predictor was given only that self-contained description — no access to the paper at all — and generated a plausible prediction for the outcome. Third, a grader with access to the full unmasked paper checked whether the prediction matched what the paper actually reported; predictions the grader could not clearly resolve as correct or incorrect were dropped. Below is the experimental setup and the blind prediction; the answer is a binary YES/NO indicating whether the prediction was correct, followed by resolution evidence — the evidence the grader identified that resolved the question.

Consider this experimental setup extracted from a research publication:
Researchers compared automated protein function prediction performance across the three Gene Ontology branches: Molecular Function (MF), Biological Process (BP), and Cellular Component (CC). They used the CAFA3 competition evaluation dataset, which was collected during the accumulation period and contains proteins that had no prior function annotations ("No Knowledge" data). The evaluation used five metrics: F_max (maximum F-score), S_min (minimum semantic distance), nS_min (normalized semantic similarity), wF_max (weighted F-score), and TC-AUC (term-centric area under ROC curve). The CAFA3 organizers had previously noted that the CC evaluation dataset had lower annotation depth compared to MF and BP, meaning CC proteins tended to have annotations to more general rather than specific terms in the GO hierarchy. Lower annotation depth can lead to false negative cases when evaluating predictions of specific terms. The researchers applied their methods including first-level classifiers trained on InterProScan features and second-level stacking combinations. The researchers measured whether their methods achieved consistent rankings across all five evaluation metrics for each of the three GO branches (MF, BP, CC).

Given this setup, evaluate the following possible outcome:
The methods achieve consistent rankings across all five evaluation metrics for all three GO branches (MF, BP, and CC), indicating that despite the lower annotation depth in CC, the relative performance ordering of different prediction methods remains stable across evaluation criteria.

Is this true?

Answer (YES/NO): NO